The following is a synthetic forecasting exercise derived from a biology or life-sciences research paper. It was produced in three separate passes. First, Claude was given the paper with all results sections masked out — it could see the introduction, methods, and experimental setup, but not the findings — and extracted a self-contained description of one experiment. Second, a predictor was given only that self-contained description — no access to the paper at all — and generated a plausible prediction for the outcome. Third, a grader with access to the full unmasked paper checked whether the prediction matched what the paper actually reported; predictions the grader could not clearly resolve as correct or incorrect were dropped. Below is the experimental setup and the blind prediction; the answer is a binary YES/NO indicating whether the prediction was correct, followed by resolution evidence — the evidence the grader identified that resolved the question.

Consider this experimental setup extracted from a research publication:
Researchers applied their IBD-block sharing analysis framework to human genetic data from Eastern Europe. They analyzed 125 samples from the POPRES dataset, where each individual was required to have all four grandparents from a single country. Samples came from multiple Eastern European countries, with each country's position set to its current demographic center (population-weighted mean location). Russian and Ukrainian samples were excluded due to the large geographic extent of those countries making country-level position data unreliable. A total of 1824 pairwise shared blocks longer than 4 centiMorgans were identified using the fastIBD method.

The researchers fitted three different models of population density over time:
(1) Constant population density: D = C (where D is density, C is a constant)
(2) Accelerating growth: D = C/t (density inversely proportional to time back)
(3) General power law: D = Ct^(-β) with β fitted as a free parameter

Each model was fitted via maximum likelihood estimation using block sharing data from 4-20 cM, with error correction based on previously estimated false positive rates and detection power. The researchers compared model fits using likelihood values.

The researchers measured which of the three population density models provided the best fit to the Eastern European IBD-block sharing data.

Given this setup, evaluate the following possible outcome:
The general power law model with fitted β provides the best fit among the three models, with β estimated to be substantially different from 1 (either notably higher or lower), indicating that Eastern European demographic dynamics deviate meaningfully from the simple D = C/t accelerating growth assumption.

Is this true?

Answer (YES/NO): NO